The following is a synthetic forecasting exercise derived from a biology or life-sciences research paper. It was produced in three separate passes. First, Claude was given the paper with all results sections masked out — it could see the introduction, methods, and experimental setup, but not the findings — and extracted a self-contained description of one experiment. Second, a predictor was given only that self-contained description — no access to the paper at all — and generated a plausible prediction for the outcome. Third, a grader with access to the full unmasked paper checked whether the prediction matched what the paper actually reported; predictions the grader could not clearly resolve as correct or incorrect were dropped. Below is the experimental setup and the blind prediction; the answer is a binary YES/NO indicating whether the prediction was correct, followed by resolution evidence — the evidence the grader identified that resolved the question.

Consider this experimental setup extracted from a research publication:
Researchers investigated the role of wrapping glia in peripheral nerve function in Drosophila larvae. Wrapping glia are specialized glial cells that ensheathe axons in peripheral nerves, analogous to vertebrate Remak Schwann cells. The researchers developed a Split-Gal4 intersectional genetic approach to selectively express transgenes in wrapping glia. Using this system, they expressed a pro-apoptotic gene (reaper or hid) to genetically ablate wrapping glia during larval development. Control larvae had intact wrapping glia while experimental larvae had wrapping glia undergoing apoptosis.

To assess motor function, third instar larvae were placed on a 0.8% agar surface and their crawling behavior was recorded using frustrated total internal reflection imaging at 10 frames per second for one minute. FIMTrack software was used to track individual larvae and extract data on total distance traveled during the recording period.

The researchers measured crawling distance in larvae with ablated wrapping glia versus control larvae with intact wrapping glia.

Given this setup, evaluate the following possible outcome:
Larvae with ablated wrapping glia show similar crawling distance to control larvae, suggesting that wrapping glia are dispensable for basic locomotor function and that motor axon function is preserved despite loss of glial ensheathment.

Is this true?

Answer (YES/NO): NO